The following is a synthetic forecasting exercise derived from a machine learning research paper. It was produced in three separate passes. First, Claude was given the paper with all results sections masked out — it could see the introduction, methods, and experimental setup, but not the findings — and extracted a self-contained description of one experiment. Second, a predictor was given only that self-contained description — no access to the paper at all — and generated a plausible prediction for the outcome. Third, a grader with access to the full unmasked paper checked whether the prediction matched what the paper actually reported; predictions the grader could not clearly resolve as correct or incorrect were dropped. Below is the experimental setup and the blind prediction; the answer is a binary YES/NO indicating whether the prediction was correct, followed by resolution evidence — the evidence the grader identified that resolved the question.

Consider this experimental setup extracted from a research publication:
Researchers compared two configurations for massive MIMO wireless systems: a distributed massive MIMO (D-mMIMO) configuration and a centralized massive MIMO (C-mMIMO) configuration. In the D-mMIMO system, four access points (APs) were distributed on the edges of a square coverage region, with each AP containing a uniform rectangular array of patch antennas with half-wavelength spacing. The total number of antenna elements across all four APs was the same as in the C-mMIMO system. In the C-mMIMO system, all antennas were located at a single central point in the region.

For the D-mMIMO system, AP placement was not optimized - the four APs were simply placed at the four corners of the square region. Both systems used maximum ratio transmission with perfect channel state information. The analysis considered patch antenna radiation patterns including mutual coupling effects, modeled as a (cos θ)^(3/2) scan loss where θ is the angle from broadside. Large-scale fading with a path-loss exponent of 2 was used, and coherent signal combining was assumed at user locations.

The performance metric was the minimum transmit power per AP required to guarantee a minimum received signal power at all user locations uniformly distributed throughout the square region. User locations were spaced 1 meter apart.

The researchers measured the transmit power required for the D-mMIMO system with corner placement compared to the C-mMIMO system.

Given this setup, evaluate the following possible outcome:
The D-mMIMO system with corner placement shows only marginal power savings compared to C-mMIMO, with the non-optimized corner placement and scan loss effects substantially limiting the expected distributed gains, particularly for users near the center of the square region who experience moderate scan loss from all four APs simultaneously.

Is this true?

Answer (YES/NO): NO